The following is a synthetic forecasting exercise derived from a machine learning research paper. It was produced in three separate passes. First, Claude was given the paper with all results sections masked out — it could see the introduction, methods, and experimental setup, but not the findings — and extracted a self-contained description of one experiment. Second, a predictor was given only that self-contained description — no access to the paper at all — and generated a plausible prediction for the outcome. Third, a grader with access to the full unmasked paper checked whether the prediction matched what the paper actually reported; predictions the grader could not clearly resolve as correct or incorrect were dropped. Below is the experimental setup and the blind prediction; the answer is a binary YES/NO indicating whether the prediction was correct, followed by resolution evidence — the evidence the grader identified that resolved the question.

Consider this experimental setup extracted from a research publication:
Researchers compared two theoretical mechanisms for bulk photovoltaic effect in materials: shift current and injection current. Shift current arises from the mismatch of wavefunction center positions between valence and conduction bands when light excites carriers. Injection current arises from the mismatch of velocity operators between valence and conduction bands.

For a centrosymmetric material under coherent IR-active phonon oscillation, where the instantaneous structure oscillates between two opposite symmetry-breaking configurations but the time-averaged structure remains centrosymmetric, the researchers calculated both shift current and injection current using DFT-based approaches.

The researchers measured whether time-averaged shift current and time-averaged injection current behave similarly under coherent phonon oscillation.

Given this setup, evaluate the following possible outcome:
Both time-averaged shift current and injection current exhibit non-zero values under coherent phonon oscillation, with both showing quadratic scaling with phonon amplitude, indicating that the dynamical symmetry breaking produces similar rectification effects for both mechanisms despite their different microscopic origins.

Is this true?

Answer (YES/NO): NO